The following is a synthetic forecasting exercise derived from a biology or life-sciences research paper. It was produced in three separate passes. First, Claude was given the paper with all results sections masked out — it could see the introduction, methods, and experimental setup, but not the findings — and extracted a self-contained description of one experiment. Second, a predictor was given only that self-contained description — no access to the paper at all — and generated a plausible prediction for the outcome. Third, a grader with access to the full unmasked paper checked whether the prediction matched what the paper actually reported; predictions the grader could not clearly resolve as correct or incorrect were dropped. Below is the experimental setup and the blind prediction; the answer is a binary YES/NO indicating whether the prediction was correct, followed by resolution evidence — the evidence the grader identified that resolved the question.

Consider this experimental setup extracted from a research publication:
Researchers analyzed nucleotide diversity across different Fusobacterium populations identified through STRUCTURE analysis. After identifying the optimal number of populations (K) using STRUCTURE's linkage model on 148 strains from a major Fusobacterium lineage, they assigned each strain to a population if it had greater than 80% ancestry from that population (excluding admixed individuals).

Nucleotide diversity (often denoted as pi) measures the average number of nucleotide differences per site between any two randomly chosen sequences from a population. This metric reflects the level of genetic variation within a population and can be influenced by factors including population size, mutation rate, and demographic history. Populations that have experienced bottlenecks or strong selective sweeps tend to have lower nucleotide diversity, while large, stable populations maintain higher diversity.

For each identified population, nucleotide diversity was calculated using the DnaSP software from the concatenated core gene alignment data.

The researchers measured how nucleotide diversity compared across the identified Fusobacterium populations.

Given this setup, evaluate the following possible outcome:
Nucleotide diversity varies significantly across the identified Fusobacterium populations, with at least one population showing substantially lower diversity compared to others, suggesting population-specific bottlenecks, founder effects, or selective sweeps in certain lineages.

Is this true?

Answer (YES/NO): YES